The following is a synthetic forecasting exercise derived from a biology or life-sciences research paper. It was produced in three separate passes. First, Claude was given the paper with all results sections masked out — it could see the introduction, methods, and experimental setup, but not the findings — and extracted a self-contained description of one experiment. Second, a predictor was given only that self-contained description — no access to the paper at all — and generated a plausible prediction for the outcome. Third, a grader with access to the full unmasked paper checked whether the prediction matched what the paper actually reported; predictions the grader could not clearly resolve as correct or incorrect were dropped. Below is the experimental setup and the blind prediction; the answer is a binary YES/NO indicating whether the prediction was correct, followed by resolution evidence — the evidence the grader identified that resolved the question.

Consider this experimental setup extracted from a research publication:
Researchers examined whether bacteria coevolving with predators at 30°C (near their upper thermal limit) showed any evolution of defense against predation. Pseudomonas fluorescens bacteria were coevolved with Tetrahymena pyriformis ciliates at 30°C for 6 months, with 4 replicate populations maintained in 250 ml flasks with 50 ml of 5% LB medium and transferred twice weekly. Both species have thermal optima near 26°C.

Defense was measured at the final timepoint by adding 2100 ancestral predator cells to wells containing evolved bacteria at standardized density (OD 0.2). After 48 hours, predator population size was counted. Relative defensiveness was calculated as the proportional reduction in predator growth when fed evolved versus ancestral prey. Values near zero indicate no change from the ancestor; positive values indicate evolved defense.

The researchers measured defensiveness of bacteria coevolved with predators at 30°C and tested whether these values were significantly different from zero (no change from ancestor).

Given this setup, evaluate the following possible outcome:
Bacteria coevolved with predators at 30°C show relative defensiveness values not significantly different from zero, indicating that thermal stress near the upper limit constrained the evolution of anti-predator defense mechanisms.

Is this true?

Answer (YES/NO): NO